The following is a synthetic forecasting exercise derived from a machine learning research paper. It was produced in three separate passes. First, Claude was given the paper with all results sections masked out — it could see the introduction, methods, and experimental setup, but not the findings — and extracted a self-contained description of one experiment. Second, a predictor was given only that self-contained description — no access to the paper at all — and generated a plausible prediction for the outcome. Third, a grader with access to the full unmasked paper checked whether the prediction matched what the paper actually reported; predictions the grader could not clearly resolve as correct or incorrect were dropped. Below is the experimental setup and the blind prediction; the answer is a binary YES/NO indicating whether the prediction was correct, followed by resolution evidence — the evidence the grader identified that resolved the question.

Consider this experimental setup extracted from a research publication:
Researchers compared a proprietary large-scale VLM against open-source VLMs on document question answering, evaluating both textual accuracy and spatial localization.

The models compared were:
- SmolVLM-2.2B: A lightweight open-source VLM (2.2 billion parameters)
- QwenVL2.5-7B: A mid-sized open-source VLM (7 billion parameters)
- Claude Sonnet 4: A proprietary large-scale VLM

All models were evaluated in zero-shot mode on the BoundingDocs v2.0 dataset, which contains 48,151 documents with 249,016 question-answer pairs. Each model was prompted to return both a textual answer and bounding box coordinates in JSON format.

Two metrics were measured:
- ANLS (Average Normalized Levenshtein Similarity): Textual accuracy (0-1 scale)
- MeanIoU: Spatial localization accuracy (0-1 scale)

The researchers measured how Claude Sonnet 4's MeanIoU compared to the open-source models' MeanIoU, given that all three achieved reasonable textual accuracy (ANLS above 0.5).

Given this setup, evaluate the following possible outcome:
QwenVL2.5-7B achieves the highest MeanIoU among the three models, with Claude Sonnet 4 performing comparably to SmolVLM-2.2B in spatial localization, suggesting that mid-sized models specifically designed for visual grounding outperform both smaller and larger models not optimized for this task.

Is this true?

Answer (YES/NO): NO